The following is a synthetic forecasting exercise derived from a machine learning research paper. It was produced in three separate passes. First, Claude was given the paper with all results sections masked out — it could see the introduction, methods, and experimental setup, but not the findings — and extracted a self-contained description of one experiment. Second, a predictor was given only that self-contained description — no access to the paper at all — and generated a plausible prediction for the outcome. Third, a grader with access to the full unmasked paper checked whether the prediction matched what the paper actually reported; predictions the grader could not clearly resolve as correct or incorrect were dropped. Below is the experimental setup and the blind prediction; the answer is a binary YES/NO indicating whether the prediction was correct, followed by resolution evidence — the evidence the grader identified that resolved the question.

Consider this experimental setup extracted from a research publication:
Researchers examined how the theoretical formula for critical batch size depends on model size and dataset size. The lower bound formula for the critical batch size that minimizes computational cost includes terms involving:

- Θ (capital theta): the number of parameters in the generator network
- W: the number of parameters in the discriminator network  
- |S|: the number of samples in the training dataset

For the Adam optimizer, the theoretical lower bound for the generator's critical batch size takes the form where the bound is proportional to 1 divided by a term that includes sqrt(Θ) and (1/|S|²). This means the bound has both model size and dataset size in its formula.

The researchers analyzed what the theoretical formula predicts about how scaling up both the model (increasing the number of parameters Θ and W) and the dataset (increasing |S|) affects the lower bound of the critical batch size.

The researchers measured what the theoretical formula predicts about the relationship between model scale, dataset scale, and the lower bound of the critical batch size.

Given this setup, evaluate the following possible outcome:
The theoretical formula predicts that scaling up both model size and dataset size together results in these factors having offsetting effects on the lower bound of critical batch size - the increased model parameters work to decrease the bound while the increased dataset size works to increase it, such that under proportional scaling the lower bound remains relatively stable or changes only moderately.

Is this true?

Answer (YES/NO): YES